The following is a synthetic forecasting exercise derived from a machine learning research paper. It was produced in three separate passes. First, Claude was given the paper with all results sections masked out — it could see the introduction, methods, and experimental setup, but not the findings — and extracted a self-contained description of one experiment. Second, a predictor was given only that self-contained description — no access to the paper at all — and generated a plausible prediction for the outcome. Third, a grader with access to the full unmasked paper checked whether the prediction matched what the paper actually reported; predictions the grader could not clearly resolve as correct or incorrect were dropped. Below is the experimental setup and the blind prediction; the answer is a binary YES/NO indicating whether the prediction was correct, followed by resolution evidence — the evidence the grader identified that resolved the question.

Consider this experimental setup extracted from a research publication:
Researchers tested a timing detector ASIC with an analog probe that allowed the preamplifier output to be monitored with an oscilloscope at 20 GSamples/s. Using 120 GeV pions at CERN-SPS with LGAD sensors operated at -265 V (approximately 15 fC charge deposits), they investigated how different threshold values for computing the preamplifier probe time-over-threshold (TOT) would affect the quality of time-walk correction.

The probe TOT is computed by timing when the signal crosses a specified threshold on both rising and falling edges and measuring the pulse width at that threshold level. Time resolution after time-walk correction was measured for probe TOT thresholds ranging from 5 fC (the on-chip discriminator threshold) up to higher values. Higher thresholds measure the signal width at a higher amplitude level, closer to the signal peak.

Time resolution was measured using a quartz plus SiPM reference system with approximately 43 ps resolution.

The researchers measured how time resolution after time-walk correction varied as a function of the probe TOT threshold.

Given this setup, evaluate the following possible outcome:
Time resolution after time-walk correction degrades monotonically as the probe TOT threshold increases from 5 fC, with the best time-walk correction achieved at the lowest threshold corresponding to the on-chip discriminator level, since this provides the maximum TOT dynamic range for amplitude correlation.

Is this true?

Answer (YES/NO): NO